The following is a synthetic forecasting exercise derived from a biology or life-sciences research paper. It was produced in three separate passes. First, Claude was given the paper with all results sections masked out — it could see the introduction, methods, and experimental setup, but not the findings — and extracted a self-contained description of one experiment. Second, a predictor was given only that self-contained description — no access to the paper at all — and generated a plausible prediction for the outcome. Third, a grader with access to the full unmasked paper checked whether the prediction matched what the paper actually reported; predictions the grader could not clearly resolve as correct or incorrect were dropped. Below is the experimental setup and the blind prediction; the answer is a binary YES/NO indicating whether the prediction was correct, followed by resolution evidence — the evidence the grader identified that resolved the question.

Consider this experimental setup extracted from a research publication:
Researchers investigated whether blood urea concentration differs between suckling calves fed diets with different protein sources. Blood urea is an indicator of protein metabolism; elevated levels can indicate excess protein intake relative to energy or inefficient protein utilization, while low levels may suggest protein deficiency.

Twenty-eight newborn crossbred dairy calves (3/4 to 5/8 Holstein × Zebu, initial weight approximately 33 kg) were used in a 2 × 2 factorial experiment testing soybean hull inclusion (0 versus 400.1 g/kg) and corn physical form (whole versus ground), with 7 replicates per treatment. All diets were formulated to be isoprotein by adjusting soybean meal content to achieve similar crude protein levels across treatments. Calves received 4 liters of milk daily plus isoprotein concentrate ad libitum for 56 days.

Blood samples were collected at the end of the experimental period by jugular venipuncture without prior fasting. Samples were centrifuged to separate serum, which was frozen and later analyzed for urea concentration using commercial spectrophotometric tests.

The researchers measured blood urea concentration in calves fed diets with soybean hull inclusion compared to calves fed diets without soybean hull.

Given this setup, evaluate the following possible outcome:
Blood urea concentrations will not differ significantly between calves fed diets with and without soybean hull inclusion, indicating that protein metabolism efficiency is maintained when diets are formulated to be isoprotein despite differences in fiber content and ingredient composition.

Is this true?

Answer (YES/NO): YES